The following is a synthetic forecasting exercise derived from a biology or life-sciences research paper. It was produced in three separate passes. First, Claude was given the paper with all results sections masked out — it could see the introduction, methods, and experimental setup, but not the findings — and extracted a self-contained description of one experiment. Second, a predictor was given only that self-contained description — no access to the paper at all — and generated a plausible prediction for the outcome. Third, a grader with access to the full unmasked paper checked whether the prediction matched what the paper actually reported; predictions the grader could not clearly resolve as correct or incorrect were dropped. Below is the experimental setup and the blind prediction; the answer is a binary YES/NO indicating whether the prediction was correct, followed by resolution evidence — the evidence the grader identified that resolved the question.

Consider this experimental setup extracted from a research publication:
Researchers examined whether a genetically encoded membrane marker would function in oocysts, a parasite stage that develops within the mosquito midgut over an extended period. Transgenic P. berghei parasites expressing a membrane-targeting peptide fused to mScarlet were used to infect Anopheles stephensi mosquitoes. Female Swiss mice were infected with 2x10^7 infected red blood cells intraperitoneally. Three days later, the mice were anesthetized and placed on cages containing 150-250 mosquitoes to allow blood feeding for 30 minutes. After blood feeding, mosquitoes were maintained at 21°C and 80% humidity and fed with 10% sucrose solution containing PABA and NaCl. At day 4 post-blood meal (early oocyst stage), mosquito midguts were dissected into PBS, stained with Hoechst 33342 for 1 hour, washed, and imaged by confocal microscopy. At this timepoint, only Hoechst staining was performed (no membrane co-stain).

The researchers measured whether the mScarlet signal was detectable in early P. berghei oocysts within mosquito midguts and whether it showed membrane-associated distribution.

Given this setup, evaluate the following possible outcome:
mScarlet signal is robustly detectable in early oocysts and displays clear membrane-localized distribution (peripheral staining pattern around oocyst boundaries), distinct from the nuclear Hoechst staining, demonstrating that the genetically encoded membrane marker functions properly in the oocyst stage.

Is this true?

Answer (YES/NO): NO